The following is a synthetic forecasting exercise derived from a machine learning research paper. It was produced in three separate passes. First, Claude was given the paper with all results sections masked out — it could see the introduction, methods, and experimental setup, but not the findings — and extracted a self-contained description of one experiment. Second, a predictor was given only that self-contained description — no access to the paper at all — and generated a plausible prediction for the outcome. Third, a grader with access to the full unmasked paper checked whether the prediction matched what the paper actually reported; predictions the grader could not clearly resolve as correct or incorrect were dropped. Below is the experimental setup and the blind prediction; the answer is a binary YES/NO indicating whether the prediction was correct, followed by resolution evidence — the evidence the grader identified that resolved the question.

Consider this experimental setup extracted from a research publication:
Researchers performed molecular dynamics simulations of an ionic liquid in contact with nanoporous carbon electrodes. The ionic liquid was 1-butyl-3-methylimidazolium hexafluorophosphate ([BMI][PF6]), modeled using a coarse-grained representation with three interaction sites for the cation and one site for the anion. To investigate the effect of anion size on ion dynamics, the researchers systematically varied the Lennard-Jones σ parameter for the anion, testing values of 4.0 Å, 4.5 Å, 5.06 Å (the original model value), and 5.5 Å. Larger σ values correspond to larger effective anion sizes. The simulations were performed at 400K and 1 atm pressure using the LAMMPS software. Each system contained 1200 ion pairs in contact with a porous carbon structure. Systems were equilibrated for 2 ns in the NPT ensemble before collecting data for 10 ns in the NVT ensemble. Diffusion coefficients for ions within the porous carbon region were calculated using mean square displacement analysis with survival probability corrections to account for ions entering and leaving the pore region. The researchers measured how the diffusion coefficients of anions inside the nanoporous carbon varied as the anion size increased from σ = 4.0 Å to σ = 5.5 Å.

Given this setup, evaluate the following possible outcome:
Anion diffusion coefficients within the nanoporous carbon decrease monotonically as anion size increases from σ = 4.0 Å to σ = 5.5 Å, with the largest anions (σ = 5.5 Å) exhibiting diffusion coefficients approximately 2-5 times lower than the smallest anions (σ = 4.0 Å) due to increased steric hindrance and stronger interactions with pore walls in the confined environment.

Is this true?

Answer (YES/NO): NO